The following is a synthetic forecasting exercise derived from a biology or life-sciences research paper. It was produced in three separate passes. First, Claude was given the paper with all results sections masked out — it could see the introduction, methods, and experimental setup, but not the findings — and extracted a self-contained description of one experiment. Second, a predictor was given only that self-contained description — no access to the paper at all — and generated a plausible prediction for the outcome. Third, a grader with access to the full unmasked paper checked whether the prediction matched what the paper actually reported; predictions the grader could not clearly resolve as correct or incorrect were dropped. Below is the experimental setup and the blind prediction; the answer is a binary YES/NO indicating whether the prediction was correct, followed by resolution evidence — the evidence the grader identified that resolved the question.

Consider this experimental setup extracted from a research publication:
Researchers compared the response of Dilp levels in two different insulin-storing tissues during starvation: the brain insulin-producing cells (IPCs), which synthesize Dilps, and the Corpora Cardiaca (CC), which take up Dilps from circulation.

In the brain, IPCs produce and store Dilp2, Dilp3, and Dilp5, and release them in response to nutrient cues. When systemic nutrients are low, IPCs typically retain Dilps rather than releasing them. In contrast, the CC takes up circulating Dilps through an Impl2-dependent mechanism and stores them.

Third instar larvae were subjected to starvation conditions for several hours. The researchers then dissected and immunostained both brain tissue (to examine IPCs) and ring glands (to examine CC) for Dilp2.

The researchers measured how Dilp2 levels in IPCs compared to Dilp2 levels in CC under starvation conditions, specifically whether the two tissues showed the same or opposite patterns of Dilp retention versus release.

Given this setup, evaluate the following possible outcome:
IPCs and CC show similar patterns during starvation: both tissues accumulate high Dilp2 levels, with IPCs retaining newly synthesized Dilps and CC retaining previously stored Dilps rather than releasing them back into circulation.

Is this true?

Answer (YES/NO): NO